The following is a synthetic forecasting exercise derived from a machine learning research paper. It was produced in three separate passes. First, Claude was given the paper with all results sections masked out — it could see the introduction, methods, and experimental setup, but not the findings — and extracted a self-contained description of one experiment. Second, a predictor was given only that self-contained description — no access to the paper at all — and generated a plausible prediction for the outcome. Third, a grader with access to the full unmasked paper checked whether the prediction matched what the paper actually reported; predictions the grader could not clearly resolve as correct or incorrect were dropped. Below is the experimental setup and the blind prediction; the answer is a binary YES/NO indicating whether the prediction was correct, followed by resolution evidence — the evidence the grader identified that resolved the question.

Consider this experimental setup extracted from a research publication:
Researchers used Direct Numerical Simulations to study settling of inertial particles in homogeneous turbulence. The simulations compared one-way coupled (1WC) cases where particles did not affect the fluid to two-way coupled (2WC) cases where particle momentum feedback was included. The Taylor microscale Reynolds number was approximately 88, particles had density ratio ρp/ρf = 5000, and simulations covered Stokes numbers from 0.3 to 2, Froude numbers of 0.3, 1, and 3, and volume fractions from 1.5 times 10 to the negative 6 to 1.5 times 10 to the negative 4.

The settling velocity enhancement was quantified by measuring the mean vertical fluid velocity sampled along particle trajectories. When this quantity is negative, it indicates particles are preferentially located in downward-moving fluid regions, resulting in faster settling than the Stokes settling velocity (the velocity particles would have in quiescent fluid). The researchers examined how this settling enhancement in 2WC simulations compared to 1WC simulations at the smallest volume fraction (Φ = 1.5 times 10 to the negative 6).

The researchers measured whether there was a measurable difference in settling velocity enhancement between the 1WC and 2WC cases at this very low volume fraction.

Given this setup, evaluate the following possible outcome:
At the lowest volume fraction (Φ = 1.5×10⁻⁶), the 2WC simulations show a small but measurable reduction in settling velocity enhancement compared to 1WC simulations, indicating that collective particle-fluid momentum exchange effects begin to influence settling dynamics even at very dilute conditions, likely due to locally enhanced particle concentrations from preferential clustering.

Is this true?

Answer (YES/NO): NO